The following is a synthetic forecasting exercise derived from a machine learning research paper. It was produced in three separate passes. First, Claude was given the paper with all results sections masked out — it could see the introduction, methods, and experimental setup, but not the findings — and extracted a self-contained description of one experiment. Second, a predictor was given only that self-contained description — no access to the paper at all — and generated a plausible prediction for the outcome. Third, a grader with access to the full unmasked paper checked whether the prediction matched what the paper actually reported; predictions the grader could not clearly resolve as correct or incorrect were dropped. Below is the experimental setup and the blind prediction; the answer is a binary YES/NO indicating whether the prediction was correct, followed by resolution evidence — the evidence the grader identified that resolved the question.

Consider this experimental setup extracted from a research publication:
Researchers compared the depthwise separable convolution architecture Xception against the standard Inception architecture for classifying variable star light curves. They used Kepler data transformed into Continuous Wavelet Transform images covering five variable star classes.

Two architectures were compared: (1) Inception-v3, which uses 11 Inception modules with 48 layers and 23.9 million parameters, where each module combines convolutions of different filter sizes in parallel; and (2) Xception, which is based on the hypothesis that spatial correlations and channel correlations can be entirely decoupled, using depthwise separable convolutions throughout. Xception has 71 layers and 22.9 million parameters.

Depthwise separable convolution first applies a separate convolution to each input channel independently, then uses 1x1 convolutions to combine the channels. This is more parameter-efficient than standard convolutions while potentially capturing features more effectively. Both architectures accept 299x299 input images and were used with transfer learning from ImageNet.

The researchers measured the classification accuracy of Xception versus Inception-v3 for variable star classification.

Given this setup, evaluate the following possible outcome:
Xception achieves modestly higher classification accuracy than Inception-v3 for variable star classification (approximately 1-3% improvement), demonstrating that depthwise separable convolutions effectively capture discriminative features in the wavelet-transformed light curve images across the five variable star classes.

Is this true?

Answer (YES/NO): NO